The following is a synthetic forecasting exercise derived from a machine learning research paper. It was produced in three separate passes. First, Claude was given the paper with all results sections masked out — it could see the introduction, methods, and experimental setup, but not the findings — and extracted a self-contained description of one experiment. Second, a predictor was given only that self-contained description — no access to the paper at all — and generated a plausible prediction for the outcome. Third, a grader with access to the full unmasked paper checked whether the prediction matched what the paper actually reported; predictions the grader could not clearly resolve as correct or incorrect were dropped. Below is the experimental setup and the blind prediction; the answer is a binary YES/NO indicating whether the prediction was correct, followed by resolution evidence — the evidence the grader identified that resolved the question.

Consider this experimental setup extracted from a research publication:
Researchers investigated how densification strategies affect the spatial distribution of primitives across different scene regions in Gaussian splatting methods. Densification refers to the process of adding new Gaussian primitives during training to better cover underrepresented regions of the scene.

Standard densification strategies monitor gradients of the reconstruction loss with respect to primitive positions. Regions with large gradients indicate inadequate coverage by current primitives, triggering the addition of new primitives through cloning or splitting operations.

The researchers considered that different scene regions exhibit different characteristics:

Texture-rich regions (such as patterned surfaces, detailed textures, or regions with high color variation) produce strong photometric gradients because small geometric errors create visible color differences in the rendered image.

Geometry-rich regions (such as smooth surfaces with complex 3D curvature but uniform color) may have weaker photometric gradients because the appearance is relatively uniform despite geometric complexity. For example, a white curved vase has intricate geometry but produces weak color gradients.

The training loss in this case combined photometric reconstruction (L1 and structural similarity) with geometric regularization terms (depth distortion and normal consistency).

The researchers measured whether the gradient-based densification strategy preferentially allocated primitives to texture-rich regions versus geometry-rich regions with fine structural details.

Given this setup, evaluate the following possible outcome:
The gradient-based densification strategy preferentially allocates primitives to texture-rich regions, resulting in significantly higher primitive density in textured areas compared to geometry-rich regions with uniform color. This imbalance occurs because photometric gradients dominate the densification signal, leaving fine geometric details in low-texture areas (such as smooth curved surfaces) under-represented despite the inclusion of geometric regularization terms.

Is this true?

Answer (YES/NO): YES